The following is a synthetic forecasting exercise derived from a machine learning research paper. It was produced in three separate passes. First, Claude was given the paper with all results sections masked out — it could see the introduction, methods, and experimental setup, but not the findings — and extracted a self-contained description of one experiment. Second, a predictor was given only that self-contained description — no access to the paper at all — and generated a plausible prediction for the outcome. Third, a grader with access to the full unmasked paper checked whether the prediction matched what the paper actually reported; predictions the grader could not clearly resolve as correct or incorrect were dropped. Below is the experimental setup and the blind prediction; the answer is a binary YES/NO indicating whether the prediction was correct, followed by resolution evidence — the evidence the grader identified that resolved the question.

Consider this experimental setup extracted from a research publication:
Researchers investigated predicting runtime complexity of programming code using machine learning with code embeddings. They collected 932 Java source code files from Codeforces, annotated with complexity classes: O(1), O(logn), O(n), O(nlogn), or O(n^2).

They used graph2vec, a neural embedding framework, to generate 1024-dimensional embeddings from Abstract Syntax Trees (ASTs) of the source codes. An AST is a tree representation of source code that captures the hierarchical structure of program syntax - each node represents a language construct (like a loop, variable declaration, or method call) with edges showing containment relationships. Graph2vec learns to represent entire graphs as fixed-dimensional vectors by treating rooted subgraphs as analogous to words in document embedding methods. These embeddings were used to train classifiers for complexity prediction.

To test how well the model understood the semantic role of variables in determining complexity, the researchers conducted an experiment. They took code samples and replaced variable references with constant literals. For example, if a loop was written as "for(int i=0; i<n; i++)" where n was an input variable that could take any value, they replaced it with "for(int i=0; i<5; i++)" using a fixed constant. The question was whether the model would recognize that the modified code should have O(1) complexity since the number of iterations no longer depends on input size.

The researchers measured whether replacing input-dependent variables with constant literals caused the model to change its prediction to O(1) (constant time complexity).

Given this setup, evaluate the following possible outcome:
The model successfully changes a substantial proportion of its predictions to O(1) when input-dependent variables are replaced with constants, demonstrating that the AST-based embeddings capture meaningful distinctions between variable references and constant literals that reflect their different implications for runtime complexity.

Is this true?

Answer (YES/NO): NO